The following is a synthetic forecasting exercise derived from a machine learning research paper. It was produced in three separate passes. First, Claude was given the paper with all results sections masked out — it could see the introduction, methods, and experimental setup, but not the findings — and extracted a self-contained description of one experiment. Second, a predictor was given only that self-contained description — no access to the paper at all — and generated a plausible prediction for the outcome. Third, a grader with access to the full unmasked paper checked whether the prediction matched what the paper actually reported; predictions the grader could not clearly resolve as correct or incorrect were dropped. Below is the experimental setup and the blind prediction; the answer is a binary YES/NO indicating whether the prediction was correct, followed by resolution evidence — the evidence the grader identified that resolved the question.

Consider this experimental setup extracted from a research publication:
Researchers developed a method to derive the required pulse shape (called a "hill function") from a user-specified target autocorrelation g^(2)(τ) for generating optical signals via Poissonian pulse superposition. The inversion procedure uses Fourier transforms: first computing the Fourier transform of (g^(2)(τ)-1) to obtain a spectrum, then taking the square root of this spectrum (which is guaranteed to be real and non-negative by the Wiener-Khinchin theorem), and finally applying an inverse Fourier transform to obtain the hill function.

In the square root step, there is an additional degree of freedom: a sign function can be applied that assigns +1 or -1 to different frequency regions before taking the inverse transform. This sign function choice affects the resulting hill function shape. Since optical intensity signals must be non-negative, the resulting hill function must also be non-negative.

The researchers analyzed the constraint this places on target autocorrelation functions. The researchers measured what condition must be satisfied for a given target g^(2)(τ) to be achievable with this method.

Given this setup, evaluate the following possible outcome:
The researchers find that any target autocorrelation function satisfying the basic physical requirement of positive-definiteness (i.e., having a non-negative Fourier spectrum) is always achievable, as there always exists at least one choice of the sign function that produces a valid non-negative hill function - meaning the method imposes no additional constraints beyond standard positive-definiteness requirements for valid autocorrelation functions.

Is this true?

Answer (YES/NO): NO